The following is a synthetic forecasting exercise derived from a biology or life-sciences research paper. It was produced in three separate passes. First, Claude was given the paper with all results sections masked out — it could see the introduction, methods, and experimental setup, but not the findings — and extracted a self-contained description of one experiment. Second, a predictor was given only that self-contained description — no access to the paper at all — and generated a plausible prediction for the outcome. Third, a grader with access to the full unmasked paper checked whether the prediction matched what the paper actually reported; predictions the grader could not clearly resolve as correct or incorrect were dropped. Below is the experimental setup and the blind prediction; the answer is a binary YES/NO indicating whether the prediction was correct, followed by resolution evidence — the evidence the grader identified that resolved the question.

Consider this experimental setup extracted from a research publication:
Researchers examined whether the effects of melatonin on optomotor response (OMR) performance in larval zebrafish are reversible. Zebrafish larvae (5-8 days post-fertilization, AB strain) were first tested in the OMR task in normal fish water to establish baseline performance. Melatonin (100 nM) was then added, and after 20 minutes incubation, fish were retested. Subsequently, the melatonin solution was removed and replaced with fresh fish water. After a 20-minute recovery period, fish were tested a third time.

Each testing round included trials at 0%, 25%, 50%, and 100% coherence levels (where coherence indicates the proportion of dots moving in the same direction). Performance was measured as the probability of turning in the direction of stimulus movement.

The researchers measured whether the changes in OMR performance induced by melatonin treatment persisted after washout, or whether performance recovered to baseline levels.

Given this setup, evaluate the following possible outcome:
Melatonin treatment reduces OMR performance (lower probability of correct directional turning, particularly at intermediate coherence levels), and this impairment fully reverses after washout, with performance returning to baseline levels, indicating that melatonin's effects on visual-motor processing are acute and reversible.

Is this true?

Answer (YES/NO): NO